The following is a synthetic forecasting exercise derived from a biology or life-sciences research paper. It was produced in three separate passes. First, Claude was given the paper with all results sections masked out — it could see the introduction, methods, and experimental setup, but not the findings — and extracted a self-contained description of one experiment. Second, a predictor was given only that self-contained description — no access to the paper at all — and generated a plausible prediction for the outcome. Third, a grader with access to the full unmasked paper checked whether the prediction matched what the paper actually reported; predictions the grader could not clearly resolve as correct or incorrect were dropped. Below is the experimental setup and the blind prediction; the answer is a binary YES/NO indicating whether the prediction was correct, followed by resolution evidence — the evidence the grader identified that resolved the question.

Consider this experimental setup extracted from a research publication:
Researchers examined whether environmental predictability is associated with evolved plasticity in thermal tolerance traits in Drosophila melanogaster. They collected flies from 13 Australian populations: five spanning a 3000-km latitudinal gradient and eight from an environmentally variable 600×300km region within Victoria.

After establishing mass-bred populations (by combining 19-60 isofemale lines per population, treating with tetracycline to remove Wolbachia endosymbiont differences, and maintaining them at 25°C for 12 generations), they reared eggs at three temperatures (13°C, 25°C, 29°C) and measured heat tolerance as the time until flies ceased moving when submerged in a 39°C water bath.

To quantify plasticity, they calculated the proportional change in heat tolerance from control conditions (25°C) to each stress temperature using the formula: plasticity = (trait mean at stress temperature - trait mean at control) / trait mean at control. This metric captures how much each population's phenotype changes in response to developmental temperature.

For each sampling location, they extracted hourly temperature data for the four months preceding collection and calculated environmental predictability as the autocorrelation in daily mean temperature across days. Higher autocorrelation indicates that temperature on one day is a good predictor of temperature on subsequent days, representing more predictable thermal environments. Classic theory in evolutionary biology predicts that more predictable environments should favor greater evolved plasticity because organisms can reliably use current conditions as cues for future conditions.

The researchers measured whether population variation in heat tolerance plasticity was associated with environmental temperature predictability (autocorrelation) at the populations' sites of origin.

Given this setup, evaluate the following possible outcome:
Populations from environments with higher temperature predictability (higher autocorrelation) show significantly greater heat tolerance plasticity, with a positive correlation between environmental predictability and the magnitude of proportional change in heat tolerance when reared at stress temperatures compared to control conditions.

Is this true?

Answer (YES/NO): NO